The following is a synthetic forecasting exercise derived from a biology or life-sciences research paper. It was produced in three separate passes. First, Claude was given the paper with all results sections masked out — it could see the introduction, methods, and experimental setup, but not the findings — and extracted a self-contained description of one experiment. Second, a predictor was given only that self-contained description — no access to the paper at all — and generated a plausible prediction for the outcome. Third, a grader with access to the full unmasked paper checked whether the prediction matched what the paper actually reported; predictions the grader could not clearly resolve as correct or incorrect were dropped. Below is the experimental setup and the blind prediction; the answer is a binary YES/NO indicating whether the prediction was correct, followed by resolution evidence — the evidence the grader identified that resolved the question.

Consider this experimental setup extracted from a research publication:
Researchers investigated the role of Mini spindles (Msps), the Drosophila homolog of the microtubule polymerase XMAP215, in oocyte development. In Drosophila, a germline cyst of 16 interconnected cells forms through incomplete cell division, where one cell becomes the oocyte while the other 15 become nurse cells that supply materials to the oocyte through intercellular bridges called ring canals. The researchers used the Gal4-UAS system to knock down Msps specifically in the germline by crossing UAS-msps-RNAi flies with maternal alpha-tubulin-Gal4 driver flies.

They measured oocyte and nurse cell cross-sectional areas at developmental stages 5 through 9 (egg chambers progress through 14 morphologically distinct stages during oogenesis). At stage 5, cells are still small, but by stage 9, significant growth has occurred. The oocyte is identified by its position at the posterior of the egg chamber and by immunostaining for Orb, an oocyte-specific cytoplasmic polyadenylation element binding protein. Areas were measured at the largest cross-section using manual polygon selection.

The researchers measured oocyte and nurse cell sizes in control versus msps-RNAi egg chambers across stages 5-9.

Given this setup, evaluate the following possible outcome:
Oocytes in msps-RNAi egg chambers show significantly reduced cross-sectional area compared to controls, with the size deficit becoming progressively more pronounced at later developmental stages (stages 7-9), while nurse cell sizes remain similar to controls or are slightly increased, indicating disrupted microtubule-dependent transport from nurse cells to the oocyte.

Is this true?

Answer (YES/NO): YES